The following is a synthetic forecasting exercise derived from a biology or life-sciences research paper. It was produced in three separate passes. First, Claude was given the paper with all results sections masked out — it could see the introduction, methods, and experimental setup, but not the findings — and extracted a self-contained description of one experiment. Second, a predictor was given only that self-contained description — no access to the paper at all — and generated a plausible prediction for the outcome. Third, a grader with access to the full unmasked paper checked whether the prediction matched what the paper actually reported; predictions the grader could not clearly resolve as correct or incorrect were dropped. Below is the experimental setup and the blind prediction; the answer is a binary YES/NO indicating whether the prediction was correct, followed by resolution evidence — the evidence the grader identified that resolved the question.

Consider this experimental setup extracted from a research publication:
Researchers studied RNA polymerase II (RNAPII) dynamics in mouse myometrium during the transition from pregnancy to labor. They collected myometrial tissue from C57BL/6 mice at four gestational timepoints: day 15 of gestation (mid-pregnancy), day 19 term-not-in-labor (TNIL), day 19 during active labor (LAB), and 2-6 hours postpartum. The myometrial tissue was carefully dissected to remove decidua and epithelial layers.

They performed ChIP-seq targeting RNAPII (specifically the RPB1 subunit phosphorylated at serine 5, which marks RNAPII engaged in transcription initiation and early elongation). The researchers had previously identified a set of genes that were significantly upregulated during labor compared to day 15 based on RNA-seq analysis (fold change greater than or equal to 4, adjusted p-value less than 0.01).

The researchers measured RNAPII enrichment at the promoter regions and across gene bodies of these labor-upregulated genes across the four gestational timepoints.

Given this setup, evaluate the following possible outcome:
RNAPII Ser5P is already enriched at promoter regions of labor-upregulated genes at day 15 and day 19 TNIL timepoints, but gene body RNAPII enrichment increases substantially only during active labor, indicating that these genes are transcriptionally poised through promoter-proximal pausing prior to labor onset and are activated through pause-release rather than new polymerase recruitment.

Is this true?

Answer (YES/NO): NO